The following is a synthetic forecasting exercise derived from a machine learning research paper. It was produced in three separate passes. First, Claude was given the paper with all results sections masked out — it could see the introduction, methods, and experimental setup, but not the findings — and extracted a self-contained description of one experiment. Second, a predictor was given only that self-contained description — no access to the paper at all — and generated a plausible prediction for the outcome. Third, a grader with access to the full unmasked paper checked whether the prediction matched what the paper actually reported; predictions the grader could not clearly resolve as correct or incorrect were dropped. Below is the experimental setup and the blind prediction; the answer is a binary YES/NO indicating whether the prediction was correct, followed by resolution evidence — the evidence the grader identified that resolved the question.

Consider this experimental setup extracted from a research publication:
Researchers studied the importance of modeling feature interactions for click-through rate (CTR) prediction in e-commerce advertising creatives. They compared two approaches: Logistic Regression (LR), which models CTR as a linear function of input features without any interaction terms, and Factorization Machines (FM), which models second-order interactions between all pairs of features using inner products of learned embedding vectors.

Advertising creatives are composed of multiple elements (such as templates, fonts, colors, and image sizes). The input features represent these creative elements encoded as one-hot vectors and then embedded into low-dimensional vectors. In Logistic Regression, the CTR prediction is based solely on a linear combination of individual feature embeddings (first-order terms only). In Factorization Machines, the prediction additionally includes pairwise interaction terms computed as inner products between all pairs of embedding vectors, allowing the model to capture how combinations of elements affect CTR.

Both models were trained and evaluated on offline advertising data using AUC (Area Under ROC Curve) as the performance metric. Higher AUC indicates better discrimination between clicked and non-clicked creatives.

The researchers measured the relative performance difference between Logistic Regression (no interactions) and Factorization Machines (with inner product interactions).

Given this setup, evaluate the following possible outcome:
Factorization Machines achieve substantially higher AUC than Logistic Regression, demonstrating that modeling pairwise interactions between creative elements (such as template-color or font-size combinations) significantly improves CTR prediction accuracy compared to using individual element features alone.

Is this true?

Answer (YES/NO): YES